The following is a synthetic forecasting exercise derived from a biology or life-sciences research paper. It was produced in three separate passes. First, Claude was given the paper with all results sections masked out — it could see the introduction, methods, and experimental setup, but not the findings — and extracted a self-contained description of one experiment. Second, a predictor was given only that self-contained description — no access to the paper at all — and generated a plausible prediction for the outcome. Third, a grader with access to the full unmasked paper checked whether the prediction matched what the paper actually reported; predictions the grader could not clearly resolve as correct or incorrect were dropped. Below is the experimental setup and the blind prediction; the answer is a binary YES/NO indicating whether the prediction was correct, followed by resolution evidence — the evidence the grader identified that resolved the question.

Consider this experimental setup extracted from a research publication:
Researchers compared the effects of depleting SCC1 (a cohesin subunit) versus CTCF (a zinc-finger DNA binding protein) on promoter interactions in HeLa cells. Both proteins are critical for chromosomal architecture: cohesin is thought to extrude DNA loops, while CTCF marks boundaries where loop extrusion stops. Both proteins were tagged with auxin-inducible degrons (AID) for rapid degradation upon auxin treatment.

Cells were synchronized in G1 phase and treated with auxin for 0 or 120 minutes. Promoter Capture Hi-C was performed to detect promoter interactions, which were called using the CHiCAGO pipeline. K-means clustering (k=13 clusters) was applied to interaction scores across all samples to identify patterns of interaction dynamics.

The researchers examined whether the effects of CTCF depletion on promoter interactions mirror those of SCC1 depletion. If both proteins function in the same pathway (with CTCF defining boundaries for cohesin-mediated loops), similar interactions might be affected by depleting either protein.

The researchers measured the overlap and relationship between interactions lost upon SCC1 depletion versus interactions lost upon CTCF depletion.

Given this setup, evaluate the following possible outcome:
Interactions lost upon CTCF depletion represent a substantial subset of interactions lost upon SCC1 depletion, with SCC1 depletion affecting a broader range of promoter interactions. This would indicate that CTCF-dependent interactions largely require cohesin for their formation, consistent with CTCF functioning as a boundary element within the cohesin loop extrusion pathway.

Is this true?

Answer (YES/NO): YES